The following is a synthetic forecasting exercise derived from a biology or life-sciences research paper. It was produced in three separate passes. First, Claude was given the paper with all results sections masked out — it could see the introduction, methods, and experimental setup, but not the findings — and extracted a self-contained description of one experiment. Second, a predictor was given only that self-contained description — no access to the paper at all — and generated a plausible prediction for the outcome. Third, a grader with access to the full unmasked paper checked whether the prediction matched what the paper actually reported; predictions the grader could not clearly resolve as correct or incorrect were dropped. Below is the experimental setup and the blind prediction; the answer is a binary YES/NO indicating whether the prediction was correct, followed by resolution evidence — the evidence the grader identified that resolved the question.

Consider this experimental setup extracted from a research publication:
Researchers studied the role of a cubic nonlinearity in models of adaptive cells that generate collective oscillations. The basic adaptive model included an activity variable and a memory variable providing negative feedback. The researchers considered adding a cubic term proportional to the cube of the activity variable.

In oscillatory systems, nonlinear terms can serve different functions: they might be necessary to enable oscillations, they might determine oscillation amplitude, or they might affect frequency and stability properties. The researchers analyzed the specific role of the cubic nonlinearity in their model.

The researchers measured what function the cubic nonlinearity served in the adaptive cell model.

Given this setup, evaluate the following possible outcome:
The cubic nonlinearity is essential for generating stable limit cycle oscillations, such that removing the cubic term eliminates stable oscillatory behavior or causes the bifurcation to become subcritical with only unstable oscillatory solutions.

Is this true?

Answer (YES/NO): NO